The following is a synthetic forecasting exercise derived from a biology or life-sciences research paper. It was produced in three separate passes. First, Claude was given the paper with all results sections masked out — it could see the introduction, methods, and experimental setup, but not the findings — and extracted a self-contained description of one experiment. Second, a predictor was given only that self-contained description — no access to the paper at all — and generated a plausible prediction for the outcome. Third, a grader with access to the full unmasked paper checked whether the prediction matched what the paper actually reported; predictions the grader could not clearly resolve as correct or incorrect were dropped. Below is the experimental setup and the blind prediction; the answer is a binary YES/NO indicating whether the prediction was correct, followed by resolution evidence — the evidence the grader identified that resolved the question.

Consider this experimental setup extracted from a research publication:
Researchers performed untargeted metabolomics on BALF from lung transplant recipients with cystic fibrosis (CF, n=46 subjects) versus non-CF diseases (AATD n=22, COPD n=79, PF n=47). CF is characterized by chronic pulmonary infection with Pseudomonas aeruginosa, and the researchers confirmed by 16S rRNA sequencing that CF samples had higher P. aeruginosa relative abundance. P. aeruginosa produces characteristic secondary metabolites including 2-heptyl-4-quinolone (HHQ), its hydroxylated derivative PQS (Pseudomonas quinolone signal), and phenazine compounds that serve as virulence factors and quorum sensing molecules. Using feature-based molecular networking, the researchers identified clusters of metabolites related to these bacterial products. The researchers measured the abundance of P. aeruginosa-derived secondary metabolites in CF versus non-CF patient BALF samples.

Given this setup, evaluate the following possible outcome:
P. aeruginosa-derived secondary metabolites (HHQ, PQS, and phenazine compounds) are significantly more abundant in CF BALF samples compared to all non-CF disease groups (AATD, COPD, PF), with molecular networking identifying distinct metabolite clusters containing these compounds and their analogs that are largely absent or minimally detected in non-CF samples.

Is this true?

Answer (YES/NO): YES